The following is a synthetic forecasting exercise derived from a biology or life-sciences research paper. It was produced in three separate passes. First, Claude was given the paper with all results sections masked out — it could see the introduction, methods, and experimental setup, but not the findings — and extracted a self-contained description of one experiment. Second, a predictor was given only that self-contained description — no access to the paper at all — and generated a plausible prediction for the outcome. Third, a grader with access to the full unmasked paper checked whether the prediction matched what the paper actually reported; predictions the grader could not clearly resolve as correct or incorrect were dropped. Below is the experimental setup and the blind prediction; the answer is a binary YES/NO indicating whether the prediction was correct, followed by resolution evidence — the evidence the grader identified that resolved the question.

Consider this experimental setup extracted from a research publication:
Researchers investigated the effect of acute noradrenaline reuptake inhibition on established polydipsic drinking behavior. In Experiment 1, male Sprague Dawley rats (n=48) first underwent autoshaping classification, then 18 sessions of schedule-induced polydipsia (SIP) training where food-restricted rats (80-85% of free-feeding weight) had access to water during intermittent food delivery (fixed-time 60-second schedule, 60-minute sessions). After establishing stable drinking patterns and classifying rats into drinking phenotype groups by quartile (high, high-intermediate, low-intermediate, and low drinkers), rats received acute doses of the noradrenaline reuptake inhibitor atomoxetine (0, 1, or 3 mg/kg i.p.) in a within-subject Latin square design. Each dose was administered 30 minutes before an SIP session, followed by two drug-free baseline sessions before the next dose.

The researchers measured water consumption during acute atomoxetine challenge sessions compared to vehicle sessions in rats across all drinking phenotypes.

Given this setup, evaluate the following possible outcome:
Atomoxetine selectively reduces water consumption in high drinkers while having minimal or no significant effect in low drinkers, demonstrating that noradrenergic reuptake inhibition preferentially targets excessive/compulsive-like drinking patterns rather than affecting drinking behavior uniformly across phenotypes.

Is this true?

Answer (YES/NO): NO